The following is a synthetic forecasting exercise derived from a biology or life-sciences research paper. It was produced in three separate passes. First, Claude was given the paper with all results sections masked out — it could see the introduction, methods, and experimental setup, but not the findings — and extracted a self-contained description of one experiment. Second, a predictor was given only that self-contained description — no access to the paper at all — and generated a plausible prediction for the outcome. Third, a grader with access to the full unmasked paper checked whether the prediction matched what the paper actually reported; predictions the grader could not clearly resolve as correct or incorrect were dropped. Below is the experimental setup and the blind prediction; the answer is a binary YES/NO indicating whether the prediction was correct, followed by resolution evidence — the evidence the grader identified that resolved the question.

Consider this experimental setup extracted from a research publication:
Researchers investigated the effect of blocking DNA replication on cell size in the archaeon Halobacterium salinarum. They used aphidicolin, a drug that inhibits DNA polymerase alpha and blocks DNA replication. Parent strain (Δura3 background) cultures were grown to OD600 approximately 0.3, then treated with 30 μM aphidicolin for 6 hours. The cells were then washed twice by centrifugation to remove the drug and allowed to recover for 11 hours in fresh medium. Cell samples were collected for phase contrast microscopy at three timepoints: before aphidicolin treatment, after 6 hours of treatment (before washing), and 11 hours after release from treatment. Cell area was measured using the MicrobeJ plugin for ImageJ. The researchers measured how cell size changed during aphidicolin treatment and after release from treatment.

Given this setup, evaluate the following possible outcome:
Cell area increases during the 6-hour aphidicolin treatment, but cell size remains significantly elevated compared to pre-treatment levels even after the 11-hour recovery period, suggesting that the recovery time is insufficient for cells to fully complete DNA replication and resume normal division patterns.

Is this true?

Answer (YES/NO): NO